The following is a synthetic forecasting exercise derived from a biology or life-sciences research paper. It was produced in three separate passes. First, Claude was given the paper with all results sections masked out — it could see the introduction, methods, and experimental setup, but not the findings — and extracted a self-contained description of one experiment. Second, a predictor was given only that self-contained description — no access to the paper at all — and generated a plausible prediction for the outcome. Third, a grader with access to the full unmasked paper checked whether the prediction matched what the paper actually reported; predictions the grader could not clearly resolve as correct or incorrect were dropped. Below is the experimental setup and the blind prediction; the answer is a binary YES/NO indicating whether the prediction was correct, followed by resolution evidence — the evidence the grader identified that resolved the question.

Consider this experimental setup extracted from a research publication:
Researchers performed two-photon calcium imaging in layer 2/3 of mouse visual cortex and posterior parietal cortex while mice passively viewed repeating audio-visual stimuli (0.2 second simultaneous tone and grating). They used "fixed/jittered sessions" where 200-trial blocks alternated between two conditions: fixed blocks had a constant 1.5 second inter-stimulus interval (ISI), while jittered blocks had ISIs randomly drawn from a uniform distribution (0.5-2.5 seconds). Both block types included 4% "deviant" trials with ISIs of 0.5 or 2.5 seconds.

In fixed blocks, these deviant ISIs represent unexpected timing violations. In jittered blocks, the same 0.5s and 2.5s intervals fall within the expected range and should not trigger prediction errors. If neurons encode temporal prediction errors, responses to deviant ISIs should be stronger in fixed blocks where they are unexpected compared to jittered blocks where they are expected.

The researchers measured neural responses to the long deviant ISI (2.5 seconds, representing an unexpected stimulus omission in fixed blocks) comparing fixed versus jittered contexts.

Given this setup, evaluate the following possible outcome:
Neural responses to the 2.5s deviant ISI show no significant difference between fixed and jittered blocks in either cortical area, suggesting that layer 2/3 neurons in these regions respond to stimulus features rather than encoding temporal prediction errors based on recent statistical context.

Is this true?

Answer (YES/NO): YES